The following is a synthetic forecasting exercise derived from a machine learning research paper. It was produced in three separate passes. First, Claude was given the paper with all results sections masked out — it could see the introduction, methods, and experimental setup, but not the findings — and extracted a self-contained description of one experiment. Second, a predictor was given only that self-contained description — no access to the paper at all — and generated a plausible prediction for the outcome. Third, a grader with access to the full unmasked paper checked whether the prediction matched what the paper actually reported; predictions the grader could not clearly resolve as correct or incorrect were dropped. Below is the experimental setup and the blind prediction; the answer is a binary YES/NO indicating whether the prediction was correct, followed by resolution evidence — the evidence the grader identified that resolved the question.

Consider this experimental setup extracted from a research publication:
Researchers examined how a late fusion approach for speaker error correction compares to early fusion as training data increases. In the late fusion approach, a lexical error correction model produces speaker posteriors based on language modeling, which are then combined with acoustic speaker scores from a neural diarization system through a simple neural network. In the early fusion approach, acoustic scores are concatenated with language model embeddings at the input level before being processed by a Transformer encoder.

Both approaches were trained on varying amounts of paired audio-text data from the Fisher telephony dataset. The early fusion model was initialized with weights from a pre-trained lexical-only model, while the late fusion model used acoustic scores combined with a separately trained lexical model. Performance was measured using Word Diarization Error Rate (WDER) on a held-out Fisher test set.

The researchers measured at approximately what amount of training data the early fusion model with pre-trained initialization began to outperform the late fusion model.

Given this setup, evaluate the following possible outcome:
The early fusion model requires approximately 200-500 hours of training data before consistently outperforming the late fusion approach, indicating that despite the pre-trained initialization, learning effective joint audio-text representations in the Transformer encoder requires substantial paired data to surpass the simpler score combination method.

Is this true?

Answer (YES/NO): NO